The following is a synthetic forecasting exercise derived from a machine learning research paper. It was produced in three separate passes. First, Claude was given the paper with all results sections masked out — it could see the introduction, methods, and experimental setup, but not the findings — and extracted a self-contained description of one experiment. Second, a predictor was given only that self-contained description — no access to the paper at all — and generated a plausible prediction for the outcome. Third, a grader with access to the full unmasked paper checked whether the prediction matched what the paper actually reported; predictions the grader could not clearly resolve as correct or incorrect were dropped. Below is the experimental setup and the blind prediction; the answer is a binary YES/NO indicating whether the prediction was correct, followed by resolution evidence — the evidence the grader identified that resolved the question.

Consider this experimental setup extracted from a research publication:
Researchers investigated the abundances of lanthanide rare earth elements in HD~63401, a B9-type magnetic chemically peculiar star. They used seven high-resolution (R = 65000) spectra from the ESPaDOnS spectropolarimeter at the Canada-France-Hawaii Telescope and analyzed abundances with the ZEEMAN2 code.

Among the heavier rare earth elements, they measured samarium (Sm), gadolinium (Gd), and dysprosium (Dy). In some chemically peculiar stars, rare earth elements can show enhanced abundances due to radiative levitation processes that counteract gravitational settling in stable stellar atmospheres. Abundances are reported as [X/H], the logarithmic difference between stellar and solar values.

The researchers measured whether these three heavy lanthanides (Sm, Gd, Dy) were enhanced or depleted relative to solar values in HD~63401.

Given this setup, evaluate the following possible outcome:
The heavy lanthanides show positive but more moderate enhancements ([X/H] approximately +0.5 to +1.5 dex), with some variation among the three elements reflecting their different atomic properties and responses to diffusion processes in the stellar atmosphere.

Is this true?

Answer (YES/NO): NO